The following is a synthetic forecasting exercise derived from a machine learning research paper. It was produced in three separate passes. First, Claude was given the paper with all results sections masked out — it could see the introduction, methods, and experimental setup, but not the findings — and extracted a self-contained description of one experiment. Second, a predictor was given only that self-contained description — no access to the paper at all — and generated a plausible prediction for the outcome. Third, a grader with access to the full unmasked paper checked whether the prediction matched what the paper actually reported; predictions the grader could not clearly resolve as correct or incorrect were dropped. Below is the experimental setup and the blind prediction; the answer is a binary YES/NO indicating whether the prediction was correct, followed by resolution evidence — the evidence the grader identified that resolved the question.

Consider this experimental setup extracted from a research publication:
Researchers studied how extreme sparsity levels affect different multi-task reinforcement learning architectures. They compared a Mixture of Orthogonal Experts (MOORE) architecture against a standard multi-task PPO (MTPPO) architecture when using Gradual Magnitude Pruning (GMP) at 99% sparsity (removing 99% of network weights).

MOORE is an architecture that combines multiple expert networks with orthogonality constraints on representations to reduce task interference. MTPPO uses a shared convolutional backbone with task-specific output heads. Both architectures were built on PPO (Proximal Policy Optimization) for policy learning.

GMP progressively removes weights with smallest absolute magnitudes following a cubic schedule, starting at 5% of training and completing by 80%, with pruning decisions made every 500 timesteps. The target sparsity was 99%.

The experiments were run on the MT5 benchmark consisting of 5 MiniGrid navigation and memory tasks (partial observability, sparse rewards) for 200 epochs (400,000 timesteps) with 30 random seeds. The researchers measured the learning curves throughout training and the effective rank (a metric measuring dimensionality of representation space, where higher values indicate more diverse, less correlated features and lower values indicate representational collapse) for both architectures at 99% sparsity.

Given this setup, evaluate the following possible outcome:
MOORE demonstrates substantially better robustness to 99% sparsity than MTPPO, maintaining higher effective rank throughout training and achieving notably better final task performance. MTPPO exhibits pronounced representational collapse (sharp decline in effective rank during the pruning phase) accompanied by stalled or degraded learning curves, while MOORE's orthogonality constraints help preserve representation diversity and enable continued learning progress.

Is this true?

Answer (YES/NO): NO